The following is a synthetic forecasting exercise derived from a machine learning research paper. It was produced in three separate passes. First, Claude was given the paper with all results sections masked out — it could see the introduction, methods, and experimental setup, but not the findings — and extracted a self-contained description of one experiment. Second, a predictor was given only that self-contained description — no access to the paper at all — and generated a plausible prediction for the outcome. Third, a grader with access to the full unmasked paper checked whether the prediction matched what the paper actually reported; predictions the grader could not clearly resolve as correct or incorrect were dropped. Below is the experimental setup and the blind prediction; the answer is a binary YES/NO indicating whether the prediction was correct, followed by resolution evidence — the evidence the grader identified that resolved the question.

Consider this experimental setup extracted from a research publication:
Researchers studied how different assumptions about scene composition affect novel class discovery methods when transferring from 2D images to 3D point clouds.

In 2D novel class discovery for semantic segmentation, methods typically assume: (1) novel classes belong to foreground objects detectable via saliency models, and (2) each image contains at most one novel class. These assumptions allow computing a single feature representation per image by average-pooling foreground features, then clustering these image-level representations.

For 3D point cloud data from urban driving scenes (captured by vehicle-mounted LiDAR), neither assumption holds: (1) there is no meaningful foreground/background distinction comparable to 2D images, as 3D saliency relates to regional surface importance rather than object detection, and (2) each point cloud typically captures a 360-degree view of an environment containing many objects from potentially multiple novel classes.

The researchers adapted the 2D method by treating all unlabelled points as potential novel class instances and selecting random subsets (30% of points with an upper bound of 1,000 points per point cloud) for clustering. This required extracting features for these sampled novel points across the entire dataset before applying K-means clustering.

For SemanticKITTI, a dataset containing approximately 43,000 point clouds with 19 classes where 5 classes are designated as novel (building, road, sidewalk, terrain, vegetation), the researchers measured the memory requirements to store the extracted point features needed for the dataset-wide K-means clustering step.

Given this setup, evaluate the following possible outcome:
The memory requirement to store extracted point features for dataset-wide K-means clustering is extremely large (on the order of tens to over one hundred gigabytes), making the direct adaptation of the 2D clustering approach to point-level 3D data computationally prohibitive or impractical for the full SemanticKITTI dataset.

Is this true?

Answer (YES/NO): YES